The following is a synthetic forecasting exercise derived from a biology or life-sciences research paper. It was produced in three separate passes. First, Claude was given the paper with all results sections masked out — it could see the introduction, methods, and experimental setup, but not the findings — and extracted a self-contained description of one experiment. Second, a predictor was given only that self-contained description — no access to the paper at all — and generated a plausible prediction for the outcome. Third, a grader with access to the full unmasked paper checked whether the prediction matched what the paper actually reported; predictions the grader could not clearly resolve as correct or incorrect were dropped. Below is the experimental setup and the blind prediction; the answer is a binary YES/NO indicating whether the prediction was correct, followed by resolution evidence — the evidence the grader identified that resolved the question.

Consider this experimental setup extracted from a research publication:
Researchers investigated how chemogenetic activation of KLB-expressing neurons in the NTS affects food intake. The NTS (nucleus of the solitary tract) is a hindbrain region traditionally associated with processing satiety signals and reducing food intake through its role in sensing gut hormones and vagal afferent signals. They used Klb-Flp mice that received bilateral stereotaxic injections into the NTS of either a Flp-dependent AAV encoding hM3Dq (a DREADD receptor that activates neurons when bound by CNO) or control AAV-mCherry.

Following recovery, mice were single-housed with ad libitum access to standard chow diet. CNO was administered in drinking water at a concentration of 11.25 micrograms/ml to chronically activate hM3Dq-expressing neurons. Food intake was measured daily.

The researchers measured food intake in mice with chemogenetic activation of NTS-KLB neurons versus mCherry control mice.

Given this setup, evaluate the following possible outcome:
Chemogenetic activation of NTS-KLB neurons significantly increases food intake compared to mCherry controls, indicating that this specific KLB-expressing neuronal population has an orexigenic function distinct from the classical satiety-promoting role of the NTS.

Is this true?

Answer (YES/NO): YES